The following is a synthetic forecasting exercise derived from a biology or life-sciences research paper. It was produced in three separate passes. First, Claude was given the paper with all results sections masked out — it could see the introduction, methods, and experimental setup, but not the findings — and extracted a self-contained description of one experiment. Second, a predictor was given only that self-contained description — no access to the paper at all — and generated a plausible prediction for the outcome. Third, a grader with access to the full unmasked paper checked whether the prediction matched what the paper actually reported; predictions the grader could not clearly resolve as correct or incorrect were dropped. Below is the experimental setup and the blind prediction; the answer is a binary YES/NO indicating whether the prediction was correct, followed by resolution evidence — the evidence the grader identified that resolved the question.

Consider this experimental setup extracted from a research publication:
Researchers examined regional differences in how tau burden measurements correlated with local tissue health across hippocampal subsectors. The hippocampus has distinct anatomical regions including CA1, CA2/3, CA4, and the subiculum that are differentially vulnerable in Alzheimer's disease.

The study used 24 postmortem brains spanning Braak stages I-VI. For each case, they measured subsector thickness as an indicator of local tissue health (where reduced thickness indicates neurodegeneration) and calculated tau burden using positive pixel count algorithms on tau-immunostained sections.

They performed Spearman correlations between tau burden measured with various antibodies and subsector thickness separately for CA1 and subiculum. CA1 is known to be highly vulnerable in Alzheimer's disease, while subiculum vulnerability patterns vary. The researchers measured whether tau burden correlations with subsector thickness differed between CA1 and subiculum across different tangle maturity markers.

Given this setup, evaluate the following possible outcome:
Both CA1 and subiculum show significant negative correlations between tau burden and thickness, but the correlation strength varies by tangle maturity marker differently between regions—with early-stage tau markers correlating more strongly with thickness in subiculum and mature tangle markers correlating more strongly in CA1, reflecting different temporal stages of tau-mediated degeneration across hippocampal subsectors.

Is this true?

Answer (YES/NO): NO